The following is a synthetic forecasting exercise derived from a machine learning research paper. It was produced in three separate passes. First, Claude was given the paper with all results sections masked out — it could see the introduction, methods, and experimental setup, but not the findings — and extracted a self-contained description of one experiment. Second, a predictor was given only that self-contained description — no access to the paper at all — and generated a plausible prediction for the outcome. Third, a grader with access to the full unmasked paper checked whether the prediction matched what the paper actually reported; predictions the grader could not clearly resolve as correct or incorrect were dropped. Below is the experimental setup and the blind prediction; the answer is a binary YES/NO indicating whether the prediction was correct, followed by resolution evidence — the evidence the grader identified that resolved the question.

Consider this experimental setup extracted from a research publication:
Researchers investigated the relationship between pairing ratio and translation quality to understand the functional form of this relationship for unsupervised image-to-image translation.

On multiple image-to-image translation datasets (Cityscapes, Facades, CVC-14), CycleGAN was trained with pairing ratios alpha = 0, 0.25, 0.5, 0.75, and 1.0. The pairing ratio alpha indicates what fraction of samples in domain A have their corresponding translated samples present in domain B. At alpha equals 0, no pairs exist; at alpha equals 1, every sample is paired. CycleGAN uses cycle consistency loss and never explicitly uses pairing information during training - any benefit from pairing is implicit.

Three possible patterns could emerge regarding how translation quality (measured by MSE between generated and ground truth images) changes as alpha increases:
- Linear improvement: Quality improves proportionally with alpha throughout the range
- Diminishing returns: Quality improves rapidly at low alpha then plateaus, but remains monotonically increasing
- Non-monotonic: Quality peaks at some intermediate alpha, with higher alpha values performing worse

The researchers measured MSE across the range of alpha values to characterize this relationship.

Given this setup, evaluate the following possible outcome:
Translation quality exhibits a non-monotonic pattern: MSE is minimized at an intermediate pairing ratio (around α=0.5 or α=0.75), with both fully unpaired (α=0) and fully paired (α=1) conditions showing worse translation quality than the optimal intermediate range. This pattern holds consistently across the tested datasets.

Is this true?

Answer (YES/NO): NO